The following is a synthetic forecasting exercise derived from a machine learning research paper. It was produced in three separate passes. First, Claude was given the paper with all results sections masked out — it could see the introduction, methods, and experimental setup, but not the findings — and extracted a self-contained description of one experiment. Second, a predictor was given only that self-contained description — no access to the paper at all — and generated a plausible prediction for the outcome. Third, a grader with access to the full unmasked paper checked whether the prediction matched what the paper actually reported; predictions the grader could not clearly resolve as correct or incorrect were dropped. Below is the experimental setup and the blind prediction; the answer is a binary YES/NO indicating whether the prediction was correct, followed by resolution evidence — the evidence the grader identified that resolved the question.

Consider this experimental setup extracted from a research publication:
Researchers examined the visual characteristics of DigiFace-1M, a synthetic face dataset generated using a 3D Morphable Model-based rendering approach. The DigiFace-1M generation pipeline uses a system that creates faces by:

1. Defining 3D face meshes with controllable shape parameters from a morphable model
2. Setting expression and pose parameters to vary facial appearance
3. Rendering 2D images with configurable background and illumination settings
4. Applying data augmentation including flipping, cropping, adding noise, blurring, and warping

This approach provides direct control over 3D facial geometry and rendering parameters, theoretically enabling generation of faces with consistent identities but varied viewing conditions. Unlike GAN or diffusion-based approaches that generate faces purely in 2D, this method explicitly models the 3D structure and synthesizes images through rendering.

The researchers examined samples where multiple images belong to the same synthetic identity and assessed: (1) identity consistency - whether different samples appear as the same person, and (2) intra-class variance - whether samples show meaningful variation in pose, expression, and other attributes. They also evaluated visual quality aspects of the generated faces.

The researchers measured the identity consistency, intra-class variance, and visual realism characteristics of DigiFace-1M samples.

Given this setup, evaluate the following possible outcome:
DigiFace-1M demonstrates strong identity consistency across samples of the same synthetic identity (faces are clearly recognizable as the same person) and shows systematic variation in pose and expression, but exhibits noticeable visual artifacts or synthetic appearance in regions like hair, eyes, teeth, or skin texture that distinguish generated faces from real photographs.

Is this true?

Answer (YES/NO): NO